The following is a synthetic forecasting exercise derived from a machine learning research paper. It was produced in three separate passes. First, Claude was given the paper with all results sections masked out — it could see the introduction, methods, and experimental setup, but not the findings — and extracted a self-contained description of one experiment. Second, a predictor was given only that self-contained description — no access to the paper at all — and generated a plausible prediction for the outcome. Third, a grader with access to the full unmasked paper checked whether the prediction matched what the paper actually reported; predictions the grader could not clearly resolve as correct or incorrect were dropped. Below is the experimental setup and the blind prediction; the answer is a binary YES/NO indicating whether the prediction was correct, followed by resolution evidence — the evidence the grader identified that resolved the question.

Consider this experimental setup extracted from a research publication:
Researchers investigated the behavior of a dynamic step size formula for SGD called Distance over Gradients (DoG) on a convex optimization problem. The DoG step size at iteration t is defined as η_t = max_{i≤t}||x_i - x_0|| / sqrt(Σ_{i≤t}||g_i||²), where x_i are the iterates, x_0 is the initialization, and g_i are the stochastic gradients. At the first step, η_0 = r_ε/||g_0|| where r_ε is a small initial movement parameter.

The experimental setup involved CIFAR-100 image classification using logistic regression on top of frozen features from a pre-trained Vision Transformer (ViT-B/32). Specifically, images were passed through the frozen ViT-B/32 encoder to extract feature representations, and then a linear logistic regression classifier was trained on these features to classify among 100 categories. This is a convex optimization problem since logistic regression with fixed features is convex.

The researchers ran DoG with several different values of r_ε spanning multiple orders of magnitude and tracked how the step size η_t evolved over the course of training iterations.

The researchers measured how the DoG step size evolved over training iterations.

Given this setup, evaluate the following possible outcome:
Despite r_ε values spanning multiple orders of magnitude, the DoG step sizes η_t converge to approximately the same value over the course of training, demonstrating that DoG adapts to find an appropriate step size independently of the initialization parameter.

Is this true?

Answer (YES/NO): YES